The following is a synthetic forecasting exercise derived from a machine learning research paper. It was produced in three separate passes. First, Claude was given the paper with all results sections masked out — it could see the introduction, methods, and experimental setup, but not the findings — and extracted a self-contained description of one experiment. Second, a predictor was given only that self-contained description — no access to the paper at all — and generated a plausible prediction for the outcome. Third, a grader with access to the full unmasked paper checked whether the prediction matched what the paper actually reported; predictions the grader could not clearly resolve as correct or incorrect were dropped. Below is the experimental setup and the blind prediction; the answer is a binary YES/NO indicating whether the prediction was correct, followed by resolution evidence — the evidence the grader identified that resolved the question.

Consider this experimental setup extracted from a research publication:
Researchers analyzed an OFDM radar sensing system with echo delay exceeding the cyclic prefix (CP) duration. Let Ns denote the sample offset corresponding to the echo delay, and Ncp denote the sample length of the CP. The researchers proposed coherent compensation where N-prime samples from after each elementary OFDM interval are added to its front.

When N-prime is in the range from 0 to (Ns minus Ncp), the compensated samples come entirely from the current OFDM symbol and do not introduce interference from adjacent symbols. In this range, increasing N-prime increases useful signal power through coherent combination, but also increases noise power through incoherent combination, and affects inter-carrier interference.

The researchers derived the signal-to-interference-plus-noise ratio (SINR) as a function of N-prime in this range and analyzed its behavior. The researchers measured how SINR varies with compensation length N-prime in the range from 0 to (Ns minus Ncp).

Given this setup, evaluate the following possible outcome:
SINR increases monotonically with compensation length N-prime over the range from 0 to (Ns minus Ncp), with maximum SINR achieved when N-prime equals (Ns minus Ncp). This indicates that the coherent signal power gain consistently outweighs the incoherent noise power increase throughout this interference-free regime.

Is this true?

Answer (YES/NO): YES